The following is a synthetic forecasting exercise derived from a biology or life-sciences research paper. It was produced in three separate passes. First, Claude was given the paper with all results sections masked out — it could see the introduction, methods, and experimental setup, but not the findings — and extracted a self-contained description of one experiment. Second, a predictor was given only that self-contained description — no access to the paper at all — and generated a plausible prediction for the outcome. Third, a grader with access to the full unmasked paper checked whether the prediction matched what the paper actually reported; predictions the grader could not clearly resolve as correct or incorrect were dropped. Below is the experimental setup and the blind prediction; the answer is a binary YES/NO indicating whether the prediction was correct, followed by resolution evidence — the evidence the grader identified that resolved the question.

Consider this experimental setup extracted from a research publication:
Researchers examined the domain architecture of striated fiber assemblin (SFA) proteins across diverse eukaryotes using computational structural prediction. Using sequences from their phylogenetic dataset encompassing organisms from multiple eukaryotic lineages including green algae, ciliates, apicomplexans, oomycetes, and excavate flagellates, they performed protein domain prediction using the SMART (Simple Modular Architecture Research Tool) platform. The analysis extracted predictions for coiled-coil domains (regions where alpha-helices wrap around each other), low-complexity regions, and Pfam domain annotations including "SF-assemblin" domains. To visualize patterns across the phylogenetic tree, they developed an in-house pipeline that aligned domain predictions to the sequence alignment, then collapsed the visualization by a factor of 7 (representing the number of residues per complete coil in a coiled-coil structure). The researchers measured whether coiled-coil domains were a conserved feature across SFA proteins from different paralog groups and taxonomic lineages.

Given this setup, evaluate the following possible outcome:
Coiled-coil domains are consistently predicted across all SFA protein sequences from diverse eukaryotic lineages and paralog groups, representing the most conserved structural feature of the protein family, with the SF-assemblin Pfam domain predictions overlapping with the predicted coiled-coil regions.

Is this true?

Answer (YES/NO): NO